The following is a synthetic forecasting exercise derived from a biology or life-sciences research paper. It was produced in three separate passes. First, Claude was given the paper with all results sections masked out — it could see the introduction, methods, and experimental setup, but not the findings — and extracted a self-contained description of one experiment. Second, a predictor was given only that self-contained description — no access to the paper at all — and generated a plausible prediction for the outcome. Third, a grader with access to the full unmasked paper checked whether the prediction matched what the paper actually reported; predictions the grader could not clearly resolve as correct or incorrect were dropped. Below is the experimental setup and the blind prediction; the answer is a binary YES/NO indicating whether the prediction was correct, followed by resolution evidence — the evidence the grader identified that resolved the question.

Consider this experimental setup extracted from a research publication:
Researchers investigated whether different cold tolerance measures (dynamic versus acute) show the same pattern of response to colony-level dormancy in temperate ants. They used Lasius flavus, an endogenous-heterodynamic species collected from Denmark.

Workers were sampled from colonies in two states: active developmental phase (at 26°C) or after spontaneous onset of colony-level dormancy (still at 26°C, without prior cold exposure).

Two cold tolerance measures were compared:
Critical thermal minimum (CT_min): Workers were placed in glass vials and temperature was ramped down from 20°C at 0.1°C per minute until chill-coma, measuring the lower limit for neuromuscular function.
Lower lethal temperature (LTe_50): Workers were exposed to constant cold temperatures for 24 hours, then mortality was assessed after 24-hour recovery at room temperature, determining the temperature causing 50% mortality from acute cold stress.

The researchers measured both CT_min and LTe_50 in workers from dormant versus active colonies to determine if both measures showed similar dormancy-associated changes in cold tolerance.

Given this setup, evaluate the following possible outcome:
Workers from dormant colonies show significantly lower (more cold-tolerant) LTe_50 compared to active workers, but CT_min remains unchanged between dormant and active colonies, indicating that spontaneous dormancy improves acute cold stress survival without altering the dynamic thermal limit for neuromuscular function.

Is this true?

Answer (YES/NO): NO